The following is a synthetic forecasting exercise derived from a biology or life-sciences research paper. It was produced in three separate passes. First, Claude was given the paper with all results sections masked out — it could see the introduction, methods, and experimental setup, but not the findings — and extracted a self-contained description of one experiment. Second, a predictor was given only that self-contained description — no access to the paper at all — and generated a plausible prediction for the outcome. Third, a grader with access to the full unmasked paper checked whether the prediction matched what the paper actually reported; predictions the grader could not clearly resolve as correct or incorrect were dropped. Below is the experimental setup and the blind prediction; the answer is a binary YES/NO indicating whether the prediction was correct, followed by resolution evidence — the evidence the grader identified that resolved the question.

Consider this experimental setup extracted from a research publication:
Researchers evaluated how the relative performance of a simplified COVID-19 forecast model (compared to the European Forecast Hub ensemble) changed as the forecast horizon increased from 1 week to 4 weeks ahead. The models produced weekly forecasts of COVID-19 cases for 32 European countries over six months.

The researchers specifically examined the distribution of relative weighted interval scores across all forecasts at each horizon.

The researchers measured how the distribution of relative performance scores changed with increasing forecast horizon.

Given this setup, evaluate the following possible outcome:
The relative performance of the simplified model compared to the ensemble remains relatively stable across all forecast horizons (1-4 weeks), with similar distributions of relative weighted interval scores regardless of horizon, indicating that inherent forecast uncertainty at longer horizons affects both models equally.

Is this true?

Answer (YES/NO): NO